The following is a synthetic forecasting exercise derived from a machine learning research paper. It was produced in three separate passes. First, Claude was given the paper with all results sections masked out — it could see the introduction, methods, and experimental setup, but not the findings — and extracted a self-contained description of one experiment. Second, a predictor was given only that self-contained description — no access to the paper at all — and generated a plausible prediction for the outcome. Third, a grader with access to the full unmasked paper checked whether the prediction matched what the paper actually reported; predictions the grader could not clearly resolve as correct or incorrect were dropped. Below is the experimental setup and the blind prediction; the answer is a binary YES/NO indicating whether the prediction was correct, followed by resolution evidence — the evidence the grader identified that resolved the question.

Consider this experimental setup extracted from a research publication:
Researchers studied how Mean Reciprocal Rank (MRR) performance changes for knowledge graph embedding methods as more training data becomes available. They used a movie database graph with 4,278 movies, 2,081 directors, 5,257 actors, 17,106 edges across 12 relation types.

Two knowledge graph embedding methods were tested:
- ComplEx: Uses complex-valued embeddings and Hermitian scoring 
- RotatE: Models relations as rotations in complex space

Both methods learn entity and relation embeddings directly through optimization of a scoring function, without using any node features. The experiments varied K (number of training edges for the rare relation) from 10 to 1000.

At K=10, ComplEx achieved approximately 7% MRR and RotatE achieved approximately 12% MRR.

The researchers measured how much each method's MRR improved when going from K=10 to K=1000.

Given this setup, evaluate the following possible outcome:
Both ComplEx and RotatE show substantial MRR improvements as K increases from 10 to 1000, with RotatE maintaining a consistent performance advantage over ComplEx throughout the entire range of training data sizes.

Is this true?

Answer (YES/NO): NO